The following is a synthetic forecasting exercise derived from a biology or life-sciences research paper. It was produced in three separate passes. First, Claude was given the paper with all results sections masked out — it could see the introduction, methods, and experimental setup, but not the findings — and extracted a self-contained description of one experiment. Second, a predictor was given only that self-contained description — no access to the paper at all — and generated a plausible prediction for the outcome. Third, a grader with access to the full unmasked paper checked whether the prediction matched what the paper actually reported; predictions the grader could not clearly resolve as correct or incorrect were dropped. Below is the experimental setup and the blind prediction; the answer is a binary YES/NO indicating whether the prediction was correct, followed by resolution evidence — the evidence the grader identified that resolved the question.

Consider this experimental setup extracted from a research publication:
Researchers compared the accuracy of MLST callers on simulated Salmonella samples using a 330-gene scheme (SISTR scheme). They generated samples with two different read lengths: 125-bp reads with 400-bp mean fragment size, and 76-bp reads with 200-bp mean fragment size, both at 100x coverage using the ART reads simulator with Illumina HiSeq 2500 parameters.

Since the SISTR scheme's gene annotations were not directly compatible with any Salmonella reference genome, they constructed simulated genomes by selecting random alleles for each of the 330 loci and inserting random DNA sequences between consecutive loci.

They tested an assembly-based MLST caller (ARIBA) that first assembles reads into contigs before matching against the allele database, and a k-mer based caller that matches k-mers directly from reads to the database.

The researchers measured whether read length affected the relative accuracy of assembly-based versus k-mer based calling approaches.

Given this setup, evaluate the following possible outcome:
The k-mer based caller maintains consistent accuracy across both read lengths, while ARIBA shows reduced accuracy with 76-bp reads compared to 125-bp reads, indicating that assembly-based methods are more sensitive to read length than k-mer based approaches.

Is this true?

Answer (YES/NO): NO